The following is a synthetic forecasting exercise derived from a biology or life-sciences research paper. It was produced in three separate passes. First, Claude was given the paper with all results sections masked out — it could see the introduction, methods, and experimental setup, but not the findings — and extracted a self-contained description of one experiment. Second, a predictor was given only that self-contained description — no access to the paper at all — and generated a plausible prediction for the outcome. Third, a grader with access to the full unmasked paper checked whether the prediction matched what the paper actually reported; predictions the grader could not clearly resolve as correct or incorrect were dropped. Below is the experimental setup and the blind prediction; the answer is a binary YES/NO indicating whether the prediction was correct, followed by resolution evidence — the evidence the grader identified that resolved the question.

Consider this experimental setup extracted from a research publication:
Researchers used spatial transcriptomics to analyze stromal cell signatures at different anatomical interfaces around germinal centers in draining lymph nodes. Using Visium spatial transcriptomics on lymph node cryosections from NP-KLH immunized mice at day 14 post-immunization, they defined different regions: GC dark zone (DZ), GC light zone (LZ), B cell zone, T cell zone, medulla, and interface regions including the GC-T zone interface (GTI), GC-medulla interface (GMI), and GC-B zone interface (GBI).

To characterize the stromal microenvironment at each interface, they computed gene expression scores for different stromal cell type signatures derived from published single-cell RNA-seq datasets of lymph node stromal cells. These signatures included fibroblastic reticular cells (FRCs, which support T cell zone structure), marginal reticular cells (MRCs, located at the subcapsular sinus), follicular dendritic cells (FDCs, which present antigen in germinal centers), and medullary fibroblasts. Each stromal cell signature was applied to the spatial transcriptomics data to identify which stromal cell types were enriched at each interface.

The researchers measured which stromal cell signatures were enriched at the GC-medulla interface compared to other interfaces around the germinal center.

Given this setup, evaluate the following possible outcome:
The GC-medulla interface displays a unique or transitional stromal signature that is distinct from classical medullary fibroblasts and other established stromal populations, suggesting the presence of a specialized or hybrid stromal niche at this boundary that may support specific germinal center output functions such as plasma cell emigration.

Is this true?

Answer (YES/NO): NO